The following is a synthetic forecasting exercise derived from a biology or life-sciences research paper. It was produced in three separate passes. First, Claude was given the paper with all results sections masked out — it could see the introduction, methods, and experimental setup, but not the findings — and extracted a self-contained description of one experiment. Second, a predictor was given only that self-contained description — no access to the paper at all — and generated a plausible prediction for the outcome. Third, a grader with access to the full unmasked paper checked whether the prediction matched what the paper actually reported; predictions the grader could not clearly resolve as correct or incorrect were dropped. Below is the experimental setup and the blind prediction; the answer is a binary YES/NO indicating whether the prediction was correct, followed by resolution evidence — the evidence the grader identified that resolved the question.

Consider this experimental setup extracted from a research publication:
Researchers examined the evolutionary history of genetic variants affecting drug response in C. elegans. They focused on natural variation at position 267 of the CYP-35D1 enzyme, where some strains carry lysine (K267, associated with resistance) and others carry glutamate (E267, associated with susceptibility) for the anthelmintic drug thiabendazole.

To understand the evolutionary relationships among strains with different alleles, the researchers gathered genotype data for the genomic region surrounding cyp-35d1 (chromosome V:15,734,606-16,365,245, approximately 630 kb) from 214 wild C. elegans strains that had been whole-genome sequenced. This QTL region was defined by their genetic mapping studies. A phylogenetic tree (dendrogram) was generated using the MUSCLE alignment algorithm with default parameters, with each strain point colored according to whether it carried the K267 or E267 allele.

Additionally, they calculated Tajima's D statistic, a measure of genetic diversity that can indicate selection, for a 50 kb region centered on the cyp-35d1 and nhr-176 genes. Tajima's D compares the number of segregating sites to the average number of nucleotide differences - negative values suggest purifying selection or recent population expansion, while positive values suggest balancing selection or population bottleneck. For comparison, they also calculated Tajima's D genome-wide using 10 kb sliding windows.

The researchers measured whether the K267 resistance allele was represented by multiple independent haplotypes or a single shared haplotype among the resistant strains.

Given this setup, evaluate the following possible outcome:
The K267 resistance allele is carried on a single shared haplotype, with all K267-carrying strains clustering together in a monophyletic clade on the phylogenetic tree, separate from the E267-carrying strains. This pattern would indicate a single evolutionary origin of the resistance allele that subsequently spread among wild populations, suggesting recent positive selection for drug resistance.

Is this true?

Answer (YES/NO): NO